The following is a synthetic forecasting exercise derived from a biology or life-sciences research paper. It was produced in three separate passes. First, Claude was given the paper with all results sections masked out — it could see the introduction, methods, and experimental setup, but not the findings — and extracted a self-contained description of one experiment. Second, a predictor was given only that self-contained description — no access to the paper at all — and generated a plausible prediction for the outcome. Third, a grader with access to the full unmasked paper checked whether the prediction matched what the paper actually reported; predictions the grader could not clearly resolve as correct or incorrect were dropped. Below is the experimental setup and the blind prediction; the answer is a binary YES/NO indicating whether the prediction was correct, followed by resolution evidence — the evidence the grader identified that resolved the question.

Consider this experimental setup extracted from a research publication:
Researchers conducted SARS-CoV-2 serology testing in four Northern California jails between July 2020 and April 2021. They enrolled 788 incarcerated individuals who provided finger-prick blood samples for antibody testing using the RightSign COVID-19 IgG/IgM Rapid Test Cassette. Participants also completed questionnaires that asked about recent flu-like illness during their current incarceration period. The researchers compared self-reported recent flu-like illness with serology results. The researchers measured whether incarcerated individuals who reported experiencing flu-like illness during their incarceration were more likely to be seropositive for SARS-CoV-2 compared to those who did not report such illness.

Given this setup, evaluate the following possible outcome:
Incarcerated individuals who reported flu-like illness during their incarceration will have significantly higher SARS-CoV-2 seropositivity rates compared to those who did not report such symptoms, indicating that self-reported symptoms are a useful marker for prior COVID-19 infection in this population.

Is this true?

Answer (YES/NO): YES